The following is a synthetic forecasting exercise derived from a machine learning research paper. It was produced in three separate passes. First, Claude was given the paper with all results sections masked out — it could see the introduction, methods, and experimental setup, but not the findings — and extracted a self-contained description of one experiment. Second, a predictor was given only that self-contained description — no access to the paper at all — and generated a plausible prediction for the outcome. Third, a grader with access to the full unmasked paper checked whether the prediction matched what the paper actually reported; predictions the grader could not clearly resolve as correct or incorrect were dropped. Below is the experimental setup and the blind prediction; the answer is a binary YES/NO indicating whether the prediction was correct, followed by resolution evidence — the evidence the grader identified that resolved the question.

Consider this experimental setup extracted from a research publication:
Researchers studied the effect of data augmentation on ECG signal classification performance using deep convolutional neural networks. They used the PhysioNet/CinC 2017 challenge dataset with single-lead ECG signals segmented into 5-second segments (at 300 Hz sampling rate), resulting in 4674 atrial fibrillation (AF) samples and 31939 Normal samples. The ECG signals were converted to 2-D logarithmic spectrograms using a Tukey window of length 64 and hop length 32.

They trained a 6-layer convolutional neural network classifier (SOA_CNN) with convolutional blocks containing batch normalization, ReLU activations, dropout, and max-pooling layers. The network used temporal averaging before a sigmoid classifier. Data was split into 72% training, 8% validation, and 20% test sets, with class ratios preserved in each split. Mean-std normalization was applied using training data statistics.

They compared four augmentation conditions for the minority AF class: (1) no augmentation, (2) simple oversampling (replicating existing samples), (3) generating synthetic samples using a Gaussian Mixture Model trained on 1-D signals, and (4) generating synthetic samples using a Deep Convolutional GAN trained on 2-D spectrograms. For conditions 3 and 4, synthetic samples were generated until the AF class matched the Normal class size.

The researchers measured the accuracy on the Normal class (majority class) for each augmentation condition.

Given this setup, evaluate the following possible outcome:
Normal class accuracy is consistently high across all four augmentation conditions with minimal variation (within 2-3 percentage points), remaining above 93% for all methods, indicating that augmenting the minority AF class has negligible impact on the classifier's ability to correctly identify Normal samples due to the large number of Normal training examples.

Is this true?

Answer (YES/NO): YES